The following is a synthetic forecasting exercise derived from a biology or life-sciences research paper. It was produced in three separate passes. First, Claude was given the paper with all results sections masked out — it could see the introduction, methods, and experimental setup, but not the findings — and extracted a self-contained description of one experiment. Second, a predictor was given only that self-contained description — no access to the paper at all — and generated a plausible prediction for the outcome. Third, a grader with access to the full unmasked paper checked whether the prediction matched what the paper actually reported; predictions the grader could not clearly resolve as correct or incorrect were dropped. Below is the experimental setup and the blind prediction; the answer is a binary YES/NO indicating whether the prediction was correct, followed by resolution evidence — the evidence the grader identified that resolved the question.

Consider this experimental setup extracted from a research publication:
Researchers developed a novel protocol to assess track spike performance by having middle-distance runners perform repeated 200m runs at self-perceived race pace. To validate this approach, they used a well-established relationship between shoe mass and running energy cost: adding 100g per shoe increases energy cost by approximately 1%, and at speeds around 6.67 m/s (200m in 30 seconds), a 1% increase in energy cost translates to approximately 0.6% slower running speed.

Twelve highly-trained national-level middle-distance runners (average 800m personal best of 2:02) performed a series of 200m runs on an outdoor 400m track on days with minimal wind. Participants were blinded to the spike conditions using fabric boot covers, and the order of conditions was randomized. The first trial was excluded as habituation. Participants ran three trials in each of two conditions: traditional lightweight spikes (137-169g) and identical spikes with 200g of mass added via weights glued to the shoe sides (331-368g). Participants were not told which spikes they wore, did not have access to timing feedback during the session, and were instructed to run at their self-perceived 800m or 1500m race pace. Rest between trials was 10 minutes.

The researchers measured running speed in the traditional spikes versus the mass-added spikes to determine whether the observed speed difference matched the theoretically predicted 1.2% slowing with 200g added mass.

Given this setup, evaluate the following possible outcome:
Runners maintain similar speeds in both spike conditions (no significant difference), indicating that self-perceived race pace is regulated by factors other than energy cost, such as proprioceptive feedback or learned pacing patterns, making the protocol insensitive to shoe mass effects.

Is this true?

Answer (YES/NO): NO